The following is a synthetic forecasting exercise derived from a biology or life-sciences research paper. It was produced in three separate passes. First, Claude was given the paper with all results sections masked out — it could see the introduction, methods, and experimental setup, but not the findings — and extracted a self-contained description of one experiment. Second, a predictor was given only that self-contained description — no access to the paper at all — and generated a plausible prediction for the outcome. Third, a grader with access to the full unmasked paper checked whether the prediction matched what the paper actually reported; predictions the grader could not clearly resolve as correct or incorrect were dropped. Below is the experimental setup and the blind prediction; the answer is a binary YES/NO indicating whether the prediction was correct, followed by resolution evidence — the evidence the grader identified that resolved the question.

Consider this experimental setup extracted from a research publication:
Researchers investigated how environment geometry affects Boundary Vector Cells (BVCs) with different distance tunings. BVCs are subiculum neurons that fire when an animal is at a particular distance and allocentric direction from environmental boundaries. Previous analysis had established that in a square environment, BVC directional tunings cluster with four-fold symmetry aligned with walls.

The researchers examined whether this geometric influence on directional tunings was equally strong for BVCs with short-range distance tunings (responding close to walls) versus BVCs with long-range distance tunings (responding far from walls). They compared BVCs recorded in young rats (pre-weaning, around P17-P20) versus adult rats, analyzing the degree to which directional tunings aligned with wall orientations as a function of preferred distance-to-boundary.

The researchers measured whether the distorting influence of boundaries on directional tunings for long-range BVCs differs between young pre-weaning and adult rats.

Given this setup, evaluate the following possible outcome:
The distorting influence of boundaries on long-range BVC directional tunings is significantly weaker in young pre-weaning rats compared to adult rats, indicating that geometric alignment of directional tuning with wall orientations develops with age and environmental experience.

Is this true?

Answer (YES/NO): YES